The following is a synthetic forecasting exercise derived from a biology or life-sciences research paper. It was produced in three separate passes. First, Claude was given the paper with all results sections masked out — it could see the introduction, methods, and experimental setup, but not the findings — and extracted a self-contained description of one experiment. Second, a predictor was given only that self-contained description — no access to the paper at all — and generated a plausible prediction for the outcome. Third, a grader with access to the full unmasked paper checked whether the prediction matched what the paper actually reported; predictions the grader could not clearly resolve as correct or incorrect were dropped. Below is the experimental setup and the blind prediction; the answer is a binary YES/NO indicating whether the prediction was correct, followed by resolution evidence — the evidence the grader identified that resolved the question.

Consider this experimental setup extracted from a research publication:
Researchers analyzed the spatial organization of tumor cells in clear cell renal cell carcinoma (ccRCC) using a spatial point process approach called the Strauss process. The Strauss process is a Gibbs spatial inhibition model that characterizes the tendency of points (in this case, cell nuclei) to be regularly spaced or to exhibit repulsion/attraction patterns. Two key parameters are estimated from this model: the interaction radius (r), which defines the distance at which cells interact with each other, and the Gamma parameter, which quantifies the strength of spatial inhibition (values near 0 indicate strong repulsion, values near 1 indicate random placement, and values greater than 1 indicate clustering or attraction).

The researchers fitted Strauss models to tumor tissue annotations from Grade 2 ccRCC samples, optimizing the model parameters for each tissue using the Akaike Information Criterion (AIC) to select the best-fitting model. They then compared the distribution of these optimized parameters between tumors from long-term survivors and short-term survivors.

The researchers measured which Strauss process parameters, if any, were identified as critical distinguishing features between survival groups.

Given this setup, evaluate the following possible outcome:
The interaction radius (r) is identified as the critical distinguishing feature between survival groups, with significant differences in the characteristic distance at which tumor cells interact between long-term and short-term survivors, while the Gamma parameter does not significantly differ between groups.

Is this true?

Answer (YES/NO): NO